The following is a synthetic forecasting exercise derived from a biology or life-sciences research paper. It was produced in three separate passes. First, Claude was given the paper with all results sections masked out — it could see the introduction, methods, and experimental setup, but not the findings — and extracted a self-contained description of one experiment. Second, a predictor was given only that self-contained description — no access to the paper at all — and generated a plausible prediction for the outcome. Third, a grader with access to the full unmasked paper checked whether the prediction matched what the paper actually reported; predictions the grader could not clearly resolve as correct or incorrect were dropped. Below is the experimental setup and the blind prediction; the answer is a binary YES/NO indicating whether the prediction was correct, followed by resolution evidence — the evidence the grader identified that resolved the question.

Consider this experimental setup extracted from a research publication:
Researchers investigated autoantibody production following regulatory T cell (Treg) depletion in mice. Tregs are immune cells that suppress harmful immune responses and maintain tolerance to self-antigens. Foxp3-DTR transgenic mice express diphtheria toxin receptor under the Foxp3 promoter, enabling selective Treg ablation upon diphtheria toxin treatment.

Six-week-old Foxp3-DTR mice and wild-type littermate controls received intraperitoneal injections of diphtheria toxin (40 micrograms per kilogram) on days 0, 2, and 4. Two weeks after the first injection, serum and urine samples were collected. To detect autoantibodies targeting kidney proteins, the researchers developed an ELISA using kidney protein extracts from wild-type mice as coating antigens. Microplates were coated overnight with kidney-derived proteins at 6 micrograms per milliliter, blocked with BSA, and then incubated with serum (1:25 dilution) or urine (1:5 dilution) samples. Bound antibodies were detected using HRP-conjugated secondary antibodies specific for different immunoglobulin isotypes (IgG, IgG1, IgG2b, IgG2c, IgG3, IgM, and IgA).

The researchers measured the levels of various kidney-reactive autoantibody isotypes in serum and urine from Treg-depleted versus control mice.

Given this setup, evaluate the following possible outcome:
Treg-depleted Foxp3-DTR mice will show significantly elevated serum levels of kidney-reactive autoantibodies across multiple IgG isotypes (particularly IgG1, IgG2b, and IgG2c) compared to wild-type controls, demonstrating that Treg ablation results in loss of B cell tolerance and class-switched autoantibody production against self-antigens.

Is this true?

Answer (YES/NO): YES